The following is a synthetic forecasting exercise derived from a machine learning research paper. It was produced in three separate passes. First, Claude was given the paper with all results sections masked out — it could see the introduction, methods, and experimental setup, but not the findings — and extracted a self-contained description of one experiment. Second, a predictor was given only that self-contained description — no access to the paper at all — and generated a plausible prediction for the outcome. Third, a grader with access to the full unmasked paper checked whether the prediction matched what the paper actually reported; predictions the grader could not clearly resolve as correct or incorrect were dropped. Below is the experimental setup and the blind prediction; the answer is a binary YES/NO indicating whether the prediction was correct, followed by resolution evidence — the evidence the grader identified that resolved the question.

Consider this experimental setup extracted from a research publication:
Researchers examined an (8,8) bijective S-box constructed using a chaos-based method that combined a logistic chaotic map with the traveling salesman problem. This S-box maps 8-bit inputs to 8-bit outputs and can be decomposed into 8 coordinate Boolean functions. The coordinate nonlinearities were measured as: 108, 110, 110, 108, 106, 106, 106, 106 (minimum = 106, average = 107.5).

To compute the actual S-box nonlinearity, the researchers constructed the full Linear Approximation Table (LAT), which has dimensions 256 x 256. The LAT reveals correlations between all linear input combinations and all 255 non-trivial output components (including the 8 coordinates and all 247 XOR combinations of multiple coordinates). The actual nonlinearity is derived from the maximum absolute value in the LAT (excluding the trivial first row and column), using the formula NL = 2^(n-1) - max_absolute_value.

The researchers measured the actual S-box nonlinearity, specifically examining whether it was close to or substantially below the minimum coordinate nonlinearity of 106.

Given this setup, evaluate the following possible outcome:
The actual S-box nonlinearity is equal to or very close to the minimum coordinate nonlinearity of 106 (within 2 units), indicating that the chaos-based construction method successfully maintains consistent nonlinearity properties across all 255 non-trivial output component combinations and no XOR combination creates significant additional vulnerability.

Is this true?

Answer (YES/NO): NO